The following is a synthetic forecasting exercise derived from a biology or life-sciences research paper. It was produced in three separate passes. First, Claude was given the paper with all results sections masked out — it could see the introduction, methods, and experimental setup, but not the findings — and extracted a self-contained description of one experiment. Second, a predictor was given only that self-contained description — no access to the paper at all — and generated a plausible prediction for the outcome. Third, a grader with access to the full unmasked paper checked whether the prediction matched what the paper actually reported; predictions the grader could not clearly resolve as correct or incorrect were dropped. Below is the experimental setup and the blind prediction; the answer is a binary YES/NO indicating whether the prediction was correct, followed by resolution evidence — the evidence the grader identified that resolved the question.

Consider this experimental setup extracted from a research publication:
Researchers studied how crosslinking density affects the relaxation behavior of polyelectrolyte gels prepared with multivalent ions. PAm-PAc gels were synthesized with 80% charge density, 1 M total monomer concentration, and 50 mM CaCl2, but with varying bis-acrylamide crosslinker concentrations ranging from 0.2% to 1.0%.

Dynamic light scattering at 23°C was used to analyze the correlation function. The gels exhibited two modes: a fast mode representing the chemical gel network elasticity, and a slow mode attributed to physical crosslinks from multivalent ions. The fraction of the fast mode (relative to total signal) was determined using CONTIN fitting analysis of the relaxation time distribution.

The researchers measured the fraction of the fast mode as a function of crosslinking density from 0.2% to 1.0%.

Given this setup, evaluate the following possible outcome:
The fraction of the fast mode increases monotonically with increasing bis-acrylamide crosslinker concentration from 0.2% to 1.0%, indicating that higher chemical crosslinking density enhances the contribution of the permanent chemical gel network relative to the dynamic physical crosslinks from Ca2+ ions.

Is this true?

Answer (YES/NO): NO